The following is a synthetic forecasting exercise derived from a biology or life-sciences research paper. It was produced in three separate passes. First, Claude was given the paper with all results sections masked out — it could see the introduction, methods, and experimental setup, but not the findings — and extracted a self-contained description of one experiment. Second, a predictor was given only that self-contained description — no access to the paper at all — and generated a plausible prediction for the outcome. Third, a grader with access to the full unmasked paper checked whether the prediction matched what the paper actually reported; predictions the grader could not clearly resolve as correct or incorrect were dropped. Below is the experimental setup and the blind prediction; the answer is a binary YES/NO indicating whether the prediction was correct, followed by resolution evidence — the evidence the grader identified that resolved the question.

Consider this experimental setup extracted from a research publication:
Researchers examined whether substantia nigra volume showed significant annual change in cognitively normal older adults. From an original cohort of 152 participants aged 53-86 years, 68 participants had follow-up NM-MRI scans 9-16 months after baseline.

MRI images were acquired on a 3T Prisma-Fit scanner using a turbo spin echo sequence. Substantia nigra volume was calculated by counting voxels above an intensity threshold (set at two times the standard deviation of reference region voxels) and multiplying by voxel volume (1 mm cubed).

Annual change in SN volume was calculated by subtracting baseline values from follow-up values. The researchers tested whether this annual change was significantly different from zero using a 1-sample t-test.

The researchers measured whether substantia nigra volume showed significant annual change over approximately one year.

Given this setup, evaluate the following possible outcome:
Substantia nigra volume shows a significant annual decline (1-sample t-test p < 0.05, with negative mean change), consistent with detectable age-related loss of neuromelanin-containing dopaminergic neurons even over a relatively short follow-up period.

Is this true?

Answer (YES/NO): NO